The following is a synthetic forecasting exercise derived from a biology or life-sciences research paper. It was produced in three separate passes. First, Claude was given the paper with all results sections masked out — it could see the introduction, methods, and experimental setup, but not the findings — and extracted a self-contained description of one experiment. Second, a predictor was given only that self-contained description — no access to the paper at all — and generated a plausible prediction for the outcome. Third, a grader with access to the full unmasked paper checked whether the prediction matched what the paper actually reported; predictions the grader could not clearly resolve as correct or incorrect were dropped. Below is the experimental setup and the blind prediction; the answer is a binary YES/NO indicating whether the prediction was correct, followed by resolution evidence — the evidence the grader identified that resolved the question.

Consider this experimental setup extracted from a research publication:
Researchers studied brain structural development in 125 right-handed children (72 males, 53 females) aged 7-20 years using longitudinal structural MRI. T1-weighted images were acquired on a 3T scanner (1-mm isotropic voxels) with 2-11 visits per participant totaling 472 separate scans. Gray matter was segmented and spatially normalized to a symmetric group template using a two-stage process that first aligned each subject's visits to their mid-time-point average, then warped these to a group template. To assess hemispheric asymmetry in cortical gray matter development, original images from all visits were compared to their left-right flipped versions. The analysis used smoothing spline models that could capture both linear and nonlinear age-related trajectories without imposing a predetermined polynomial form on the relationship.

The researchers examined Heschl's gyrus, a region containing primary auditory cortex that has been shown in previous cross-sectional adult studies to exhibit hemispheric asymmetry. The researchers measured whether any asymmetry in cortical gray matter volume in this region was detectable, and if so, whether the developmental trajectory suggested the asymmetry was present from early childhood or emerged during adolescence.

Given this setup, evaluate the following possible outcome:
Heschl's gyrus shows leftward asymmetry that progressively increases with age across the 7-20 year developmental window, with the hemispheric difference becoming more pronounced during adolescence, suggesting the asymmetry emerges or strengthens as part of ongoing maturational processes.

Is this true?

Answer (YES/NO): NO